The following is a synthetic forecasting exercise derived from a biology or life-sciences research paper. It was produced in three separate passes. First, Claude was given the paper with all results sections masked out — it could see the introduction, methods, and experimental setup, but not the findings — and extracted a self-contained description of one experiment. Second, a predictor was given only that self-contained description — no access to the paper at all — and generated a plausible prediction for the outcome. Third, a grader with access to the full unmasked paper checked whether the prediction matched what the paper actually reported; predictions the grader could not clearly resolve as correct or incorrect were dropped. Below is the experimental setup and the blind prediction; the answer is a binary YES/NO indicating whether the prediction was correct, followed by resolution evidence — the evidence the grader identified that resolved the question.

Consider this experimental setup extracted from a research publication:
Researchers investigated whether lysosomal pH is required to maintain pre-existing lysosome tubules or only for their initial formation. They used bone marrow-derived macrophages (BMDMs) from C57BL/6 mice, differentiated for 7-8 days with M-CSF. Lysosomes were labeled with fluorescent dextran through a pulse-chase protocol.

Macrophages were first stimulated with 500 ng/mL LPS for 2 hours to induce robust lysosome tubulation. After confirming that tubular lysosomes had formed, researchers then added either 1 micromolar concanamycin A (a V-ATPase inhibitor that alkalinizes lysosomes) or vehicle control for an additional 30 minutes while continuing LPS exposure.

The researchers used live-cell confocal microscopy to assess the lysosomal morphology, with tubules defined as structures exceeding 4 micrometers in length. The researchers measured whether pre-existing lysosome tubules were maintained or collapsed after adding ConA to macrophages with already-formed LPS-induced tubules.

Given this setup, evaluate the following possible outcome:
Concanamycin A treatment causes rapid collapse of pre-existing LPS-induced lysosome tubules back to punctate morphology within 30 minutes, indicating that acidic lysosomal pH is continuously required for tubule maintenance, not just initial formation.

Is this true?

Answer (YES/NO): YES